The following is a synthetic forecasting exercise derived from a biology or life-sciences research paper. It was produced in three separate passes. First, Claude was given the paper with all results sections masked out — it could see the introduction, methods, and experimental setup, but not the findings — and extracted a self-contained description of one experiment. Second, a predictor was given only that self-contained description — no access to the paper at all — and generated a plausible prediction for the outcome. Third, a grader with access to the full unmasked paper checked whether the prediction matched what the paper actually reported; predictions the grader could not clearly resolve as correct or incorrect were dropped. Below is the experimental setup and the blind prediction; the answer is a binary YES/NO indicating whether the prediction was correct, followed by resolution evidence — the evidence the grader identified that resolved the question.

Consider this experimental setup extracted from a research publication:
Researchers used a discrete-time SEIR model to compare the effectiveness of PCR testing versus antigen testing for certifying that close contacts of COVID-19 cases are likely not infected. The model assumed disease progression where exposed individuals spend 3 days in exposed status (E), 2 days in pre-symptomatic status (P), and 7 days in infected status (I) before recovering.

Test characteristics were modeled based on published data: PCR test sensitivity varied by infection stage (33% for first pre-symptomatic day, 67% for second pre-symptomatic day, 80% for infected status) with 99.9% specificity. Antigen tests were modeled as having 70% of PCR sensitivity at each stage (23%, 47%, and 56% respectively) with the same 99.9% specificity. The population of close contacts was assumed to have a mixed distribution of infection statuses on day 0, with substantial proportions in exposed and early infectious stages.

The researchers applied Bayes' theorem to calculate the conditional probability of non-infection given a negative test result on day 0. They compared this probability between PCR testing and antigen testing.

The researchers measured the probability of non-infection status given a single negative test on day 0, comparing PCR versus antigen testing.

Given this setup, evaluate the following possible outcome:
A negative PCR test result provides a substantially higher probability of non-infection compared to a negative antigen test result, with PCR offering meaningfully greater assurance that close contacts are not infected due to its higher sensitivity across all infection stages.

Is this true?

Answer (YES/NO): NO